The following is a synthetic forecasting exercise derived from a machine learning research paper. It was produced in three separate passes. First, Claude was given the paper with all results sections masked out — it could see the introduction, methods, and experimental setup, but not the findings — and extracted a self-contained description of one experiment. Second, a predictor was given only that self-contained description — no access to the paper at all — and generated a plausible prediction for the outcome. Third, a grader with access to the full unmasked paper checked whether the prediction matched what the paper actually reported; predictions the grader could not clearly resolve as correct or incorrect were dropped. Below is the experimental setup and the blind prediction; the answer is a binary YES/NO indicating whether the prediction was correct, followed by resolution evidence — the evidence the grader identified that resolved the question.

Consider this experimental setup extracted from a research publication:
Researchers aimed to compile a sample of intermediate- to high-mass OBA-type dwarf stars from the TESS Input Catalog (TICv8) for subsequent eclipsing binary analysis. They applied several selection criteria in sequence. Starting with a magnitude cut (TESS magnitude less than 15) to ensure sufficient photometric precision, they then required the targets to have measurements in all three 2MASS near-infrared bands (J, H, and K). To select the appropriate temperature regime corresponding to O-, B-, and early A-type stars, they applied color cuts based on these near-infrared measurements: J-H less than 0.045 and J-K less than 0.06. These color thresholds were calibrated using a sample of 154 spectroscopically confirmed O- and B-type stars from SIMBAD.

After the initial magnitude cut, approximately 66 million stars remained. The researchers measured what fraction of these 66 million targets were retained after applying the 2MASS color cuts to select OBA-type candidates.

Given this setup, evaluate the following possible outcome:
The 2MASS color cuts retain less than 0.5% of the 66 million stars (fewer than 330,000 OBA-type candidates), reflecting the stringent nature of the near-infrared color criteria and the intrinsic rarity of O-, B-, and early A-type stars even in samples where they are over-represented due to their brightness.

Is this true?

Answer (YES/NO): YES